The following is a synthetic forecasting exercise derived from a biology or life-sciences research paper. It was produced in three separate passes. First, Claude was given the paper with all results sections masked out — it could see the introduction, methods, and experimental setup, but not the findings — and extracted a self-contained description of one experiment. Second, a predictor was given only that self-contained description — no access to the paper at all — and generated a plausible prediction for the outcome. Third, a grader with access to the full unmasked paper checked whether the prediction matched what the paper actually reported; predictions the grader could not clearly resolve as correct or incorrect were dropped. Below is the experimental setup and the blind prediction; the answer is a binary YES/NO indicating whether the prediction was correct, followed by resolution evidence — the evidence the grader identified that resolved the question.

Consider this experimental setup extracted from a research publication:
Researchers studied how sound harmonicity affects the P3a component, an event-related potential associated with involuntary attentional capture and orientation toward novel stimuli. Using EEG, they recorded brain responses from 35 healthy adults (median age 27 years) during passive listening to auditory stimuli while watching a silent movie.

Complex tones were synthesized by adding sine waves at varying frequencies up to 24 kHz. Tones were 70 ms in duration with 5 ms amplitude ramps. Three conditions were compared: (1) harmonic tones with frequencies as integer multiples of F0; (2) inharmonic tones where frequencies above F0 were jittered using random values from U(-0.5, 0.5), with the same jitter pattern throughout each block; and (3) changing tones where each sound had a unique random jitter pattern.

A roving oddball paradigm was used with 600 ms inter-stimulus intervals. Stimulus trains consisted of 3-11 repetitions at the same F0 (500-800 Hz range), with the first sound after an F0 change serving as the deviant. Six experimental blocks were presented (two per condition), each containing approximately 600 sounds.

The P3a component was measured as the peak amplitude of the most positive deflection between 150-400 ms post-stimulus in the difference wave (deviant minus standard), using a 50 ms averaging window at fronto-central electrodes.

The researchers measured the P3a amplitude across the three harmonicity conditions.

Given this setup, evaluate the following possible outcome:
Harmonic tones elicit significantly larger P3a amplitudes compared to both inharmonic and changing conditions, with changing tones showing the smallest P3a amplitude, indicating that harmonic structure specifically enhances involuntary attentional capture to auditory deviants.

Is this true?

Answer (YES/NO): NO